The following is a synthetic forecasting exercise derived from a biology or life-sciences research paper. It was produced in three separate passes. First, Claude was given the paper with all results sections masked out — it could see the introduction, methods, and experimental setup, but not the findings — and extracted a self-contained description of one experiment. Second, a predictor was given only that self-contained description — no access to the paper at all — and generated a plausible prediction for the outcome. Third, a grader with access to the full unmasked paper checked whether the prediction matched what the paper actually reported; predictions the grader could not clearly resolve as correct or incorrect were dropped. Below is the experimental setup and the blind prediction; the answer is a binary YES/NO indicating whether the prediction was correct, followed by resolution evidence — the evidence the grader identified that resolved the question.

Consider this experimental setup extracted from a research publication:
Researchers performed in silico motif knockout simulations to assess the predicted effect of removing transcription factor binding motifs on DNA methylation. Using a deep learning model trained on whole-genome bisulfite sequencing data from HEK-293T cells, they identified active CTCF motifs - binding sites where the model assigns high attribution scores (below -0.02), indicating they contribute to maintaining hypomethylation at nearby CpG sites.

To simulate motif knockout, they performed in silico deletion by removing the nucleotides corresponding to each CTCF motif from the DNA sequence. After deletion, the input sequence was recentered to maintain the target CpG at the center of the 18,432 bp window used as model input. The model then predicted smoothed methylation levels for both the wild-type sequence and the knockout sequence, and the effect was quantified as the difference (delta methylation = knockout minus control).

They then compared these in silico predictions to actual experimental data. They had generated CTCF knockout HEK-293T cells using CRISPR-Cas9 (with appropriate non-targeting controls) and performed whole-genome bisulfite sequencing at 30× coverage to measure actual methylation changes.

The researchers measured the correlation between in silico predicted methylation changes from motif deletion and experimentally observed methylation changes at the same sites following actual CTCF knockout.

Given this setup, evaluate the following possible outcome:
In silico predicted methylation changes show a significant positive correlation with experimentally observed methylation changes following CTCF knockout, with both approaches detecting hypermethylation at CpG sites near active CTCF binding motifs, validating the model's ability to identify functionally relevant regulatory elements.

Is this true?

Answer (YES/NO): YES